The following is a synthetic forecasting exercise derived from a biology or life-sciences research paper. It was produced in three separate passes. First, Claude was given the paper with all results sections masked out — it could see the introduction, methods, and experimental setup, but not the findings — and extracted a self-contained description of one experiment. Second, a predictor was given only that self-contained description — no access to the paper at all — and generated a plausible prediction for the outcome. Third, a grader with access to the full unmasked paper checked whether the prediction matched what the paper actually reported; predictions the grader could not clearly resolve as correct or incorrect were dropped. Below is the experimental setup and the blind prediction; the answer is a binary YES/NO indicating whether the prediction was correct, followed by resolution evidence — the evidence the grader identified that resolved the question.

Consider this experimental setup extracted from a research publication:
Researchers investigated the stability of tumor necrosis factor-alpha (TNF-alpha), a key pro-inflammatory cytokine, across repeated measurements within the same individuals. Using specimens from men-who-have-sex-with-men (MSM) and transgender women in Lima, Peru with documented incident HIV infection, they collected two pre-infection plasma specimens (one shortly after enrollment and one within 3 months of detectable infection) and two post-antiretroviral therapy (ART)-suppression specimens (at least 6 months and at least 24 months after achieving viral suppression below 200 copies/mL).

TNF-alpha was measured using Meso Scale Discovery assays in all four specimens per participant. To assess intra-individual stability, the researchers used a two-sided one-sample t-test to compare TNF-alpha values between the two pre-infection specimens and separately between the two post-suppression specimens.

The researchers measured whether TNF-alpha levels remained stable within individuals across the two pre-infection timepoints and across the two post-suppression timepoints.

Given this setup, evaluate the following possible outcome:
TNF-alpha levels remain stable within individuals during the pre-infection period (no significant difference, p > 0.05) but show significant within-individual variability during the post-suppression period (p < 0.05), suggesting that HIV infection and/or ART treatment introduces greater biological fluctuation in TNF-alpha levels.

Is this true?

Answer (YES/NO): NO